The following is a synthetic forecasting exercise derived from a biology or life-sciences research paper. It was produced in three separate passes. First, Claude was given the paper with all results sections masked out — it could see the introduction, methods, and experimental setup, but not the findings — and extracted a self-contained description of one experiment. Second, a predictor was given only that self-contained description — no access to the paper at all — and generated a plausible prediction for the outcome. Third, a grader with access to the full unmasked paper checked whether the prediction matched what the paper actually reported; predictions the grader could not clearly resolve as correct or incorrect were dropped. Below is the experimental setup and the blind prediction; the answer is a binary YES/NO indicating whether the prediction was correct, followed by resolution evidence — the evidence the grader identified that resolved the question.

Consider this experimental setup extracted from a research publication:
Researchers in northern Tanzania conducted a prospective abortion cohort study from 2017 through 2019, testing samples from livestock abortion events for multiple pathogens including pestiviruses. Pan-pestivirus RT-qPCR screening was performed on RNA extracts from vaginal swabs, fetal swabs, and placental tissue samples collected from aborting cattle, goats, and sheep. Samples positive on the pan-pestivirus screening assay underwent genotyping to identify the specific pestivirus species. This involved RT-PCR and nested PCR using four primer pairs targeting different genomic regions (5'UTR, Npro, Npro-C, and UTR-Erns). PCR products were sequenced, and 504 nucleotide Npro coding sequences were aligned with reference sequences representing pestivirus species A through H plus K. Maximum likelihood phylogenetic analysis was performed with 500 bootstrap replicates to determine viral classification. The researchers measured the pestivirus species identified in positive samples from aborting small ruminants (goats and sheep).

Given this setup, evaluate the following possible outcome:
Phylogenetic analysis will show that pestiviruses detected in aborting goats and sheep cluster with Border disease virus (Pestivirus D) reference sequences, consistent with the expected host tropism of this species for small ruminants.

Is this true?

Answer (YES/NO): NO